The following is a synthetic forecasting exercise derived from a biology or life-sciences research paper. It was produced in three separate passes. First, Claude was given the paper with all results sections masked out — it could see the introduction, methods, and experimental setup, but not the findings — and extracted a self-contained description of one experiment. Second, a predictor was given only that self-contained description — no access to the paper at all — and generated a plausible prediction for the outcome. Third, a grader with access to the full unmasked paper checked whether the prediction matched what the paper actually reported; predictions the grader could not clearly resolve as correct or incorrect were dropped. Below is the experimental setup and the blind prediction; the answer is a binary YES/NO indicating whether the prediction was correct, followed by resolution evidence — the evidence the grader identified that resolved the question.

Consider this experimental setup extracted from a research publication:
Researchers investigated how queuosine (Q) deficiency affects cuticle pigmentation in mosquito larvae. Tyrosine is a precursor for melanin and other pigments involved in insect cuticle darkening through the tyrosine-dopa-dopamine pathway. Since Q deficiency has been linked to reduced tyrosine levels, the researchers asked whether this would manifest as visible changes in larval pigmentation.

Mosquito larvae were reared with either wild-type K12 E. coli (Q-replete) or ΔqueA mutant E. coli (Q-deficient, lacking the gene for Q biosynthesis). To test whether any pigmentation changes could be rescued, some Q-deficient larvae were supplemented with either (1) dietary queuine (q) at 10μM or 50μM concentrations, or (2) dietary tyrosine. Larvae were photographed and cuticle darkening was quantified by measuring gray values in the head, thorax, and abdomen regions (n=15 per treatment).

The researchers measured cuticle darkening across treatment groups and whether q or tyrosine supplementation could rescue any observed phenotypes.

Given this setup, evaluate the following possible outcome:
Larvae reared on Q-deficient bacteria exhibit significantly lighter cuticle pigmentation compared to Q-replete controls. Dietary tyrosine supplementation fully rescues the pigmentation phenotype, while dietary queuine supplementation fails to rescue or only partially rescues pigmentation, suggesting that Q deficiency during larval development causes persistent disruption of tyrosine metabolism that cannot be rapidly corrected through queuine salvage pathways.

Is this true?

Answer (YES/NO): NO